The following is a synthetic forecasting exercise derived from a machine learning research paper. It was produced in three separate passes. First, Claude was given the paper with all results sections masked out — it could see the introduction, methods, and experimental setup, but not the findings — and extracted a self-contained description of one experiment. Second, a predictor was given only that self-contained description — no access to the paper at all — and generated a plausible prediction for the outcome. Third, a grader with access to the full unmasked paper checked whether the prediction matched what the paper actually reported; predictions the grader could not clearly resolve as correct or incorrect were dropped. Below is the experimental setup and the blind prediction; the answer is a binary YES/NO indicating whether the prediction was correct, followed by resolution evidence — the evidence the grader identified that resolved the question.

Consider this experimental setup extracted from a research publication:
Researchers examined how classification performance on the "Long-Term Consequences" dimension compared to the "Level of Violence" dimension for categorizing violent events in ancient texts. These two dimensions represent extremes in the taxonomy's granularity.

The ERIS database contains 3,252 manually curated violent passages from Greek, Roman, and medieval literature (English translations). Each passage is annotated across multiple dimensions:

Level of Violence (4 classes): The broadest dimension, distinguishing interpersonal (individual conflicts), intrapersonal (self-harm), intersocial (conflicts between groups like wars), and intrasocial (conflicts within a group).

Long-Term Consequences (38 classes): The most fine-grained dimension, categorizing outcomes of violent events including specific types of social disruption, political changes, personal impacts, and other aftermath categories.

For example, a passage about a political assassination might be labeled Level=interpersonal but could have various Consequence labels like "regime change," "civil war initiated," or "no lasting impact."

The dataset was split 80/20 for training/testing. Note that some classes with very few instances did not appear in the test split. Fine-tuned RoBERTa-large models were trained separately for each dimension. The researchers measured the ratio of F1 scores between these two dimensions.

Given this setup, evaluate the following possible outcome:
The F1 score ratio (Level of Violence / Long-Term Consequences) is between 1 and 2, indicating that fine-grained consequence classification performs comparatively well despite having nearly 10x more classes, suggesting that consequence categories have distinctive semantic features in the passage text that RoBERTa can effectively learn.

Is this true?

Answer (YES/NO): YES